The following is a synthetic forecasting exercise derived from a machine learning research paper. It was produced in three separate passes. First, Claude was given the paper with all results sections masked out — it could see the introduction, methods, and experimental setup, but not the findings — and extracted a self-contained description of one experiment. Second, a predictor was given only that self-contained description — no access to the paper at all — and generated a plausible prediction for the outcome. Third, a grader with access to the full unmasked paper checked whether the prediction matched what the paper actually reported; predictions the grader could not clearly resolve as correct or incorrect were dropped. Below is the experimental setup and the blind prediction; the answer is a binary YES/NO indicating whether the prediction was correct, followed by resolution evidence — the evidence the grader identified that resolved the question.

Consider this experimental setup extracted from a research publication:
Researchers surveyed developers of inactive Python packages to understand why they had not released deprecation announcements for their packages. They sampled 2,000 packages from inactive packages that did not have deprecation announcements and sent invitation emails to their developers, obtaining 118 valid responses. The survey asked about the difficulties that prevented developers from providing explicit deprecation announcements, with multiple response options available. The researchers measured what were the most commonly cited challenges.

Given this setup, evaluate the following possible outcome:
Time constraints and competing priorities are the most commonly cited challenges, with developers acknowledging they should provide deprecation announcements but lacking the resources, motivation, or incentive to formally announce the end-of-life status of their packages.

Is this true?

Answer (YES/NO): YES